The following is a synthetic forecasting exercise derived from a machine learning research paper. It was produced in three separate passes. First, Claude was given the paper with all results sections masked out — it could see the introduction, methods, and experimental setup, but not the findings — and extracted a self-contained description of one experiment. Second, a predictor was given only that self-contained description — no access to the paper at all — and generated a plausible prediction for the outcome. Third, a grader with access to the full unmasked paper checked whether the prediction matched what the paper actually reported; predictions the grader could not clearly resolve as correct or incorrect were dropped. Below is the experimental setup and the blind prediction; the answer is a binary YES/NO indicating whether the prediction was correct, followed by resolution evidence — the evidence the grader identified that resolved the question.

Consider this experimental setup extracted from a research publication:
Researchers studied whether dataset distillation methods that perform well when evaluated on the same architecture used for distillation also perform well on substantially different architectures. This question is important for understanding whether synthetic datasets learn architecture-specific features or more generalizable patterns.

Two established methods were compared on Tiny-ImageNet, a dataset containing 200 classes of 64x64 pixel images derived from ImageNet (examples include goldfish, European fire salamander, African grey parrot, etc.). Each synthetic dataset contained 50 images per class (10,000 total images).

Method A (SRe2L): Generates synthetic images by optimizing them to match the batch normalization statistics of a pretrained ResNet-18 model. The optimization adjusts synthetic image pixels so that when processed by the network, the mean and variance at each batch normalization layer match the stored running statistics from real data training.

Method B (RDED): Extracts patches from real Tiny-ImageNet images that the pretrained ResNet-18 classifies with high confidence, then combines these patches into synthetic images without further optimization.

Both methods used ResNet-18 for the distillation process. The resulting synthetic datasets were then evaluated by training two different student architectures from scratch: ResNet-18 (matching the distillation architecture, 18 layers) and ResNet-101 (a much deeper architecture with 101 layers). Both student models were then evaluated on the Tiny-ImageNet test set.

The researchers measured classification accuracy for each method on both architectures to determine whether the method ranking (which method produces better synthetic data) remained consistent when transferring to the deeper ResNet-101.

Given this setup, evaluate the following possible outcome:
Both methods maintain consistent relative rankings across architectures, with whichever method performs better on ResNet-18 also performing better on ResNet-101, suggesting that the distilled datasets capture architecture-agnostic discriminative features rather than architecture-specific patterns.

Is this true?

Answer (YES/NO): NO